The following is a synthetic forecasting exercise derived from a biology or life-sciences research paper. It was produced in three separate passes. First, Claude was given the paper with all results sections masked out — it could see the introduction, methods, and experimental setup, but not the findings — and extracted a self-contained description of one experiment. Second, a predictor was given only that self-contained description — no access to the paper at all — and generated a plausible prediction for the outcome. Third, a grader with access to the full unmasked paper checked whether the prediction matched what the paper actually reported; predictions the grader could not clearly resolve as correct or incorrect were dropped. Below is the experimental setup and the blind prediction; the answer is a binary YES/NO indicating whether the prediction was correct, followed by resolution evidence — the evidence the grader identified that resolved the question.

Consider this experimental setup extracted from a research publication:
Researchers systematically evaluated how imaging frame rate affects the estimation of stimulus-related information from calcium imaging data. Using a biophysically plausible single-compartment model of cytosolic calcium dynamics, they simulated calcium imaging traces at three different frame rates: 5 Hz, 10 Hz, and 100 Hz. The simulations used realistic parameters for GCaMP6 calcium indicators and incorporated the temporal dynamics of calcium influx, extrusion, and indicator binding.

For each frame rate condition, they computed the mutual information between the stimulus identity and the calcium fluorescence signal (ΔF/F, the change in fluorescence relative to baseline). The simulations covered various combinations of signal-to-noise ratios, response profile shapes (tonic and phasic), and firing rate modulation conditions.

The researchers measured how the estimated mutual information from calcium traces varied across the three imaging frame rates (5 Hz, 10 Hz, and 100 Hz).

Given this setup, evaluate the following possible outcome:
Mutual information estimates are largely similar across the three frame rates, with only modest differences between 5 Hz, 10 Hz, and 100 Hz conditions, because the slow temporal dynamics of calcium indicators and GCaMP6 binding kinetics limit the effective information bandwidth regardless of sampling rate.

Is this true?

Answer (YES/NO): YES